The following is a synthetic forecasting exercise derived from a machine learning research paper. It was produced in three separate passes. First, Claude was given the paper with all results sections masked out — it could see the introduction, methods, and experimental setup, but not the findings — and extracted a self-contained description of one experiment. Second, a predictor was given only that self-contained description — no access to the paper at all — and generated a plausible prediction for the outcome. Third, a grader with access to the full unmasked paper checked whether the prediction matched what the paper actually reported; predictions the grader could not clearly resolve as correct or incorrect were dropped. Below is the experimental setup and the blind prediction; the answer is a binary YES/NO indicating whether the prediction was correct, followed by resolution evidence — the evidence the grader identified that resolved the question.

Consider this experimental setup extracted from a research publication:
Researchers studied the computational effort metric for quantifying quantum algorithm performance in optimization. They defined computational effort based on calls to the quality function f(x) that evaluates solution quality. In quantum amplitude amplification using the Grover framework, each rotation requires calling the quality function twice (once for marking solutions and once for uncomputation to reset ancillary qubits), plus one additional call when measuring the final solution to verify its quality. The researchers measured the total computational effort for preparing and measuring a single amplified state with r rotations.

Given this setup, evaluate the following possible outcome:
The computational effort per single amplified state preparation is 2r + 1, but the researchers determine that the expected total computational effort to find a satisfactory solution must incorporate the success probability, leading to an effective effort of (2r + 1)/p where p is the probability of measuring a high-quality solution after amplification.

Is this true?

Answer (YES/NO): NO